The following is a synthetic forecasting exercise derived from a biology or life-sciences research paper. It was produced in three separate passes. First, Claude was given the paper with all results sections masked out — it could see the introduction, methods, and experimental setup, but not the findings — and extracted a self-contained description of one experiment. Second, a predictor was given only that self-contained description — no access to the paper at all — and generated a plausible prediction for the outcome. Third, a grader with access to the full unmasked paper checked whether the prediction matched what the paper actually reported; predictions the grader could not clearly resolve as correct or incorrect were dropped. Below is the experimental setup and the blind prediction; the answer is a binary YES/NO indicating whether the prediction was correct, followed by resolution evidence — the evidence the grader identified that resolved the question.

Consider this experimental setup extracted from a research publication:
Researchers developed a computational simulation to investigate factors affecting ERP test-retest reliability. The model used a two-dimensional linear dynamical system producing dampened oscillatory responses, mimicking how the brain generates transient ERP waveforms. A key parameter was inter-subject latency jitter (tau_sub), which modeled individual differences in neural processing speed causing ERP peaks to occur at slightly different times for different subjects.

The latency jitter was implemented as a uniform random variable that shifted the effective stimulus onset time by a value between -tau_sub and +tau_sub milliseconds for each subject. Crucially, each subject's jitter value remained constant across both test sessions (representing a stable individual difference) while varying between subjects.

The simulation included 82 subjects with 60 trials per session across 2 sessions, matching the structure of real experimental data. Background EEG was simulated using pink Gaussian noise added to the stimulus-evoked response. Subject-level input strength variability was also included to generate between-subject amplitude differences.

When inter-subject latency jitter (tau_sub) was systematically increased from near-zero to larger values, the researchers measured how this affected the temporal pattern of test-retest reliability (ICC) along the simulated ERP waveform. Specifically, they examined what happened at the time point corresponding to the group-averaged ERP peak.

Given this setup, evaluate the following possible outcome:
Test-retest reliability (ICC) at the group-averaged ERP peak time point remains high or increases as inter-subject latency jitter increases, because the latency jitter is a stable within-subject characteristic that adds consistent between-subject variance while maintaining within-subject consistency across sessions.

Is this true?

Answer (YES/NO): YES